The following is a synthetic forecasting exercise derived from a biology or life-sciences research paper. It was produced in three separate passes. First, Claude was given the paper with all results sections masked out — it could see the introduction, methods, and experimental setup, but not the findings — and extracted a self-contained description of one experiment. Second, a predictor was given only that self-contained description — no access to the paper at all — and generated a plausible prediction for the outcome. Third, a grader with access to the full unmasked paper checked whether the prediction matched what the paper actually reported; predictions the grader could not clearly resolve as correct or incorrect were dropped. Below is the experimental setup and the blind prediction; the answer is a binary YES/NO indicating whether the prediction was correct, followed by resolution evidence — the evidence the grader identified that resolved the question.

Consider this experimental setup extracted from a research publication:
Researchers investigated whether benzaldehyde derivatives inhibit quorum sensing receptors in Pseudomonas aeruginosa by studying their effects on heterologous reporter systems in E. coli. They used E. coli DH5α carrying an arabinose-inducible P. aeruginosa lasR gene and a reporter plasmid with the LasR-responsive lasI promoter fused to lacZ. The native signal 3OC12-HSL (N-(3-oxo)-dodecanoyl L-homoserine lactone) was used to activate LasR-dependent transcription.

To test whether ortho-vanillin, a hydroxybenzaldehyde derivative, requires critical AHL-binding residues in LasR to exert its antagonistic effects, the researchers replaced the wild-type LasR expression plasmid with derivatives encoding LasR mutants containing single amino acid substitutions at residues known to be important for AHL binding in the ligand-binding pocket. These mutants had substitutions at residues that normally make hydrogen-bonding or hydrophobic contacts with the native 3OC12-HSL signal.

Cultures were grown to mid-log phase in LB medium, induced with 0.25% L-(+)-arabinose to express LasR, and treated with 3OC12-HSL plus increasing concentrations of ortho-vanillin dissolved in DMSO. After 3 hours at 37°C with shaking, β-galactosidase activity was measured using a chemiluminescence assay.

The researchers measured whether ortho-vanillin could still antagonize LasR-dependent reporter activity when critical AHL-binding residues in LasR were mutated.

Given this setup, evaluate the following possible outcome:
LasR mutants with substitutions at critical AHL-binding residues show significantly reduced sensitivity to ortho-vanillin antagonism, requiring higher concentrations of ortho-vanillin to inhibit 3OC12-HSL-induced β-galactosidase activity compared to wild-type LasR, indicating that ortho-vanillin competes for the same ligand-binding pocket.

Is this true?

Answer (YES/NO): NO